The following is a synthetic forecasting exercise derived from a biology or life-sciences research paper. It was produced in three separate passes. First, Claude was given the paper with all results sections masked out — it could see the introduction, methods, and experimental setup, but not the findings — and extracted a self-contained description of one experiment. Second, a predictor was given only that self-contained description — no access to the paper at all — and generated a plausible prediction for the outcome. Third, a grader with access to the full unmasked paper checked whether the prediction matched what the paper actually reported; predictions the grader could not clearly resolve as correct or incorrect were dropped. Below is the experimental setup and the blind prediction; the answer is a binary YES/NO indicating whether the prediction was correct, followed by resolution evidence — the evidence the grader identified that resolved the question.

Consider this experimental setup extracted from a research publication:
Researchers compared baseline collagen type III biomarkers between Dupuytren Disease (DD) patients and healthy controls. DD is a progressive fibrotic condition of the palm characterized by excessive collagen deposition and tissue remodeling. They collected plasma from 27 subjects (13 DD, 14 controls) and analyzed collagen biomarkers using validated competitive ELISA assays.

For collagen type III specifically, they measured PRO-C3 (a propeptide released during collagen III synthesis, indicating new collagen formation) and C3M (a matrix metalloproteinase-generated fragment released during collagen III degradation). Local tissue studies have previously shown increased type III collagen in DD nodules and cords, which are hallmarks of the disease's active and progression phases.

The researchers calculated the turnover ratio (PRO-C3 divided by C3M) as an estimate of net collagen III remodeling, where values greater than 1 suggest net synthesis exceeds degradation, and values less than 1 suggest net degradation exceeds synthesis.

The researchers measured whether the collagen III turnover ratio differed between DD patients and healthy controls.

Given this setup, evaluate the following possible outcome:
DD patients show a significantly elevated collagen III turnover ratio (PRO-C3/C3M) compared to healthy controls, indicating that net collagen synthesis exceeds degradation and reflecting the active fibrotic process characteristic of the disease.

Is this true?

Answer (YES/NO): NO